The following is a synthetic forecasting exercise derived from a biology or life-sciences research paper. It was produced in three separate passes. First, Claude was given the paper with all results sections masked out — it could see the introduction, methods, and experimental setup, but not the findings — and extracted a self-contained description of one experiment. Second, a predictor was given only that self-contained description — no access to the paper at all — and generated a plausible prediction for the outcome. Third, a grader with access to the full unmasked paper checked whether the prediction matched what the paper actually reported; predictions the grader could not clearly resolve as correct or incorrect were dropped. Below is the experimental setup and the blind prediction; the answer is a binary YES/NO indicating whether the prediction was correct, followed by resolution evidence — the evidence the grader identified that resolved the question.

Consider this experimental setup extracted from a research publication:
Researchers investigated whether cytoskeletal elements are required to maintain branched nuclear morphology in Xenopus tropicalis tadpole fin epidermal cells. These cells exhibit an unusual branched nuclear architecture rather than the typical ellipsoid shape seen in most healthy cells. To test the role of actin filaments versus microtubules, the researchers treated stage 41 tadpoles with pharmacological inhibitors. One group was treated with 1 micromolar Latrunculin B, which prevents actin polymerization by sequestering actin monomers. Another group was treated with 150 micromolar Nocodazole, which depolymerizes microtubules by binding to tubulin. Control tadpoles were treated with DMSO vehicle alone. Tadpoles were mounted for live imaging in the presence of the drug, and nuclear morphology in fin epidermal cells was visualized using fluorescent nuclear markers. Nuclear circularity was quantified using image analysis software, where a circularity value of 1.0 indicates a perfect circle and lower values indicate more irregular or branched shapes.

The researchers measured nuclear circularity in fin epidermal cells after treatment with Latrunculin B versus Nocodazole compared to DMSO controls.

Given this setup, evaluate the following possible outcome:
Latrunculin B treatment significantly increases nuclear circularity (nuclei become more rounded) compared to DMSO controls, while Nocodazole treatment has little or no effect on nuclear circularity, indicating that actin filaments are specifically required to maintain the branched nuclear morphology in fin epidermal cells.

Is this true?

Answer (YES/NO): YES